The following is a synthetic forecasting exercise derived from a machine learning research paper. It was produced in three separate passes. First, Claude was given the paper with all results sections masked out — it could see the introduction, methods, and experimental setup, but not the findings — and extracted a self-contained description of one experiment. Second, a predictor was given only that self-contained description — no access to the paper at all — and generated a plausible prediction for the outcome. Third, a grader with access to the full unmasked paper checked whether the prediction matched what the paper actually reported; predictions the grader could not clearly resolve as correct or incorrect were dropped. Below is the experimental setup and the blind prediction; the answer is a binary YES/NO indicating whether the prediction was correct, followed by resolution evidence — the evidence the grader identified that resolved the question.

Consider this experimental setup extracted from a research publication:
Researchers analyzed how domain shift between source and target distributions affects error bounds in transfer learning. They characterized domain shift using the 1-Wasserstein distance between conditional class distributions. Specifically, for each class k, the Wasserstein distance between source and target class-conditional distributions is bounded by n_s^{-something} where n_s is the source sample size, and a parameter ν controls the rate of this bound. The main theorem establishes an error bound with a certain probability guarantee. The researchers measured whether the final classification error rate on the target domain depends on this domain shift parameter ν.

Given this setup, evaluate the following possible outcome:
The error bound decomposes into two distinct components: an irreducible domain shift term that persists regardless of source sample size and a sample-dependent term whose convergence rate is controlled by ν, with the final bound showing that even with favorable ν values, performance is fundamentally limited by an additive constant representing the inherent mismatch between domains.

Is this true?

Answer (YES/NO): NO